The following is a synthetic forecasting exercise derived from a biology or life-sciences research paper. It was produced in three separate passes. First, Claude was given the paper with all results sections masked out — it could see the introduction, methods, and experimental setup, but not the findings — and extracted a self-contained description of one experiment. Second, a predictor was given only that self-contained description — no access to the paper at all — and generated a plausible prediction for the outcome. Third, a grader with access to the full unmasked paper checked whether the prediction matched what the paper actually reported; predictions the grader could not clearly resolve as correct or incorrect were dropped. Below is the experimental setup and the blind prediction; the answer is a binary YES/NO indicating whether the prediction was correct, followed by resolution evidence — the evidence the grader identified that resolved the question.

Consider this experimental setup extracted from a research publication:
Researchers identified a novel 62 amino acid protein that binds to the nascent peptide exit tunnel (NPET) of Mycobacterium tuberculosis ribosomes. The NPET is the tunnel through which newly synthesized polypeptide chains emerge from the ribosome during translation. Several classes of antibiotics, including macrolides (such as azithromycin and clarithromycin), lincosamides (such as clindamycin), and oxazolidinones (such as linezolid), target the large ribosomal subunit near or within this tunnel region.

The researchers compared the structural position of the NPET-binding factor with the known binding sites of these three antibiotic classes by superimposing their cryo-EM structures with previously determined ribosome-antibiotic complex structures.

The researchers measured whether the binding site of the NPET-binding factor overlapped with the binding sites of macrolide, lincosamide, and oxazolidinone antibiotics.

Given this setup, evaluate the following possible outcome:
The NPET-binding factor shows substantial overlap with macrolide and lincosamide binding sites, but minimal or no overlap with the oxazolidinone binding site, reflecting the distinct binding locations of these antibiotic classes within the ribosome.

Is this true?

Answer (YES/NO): NO